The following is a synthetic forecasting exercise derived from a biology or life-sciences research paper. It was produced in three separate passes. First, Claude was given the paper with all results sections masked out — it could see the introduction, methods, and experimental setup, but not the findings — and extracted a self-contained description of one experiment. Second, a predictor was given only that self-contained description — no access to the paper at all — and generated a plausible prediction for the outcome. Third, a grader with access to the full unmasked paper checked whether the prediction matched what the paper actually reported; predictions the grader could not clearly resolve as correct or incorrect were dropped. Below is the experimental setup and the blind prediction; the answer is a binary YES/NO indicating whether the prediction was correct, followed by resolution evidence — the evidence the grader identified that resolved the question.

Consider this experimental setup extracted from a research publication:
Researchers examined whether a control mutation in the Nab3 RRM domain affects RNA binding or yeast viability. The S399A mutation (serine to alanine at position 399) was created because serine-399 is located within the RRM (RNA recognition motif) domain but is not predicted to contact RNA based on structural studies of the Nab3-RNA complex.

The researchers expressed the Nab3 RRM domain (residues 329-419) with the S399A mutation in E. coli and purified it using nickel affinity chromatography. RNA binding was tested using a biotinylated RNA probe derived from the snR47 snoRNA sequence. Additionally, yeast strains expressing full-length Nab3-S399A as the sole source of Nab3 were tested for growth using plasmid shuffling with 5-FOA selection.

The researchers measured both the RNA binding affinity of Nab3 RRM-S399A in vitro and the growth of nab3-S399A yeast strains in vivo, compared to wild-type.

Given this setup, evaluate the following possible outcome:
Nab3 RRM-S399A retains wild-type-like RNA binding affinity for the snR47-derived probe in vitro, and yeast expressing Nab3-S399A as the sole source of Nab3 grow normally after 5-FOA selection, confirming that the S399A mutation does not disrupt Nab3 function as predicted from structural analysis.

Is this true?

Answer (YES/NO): NO